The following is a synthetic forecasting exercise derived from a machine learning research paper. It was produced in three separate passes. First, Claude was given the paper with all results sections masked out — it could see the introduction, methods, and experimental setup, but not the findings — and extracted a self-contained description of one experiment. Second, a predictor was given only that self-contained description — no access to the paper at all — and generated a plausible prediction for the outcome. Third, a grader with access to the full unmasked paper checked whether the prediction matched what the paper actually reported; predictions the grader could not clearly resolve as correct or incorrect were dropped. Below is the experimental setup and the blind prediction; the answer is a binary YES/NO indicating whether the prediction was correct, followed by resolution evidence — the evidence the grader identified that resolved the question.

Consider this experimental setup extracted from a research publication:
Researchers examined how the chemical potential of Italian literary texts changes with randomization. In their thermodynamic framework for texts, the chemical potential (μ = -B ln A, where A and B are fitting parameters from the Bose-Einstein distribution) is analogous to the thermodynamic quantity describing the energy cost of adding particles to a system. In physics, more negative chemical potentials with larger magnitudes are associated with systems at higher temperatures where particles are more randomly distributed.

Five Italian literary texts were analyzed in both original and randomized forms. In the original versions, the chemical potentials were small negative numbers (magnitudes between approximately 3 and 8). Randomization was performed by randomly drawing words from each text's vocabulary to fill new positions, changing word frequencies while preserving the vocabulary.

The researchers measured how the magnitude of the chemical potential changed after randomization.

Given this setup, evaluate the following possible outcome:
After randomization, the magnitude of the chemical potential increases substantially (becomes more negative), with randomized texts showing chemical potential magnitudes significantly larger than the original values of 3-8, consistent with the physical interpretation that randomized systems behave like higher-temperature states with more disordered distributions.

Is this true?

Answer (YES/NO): YES